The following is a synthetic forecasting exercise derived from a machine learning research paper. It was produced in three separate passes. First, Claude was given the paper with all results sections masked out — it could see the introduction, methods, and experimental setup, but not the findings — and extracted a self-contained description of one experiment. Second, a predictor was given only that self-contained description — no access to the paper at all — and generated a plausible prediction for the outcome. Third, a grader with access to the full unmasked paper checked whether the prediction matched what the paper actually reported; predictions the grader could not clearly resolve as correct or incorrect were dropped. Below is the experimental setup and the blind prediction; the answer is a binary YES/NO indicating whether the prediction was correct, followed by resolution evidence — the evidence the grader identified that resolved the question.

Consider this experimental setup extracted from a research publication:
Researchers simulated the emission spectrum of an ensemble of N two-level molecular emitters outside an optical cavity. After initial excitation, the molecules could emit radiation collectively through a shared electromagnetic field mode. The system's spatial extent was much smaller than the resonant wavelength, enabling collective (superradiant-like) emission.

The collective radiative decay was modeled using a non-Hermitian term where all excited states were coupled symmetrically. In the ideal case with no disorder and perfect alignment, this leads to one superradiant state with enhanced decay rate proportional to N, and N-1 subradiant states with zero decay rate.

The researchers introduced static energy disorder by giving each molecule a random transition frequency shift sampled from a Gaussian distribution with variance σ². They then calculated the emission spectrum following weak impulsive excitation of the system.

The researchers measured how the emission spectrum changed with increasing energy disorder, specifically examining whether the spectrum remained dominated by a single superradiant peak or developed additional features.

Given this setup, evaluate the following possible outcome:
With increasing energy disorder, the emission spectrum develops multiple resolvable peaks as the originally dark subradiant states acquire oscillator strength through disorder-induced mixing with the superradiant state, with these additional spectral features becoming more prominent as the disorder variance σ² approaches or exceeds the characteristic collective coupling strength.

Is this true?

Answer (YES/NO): NO